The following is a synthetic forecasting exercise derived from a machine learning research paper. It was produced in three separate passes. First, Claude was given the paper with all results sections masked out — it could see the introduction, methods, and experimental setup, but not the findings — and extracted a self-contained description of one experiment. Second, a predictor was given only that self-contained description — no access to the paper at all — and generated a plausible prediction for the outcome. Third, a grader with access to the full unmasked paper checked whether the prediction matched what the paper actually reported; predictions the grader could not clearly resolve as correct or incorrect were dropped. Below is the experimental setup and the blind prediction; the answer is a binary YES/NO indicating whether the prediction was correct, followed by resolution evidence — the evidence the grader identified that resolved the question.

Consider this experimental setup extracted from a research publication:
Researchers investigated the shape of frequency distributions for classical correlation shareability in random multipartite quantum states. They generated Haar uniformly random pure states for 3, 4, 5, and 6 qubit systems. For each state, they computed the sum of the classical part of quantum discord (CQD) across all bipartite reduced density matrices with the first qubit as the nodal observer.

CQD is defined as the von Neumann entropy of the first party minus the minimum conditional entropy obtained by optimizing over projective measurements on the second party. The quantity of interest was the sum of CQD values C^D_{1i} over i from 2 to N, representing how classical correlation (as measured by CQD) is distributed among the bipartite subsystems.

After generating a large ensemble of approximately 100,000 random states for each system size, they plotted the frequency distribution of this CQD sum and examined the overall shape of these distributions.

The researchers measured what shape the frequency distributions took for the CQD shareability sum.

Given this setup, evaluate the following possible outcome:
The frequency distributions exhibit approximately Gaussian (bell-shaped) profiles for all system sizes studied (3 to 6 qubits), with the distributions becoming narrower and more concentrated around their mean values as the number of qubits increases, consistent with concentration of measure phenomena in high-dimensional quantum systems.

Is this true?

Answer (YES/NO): YES